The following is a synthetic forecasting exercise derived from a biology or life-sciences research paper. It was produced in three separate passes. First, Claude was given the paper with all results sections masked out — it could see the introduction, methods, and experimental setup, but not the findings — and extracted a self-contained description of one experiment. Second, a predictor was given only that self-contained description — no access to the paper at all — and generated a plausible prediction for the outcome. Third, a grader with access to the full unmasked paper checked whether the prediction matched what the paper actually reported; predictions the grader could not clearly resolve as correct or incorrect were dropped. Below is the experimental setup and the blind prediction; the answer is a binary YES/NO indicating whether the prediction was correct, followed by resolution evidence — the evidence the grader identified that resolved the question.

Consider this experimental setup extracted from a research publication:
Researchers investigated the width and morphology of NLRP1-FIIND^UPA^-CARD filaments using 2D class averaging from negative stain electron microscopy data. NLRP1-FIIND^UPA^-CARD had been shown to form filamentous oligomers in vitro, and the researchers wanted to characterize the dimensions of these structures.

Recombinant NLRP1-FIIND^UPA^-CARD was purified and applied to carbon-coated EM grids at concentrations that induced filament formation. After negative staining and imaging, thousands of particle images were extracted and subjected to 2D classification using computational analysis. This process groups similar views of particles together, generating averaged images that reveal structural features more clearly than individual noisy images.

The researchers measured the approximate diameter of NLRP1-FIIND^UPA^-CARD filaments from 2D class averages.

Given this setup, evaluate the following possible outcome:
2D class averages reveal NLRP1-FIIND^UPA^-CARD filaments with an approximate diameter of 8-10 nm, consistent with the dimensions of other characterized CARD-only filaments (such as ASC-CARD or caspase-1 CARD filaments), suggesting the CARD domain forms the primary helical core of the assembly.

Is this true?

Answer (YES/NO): NO